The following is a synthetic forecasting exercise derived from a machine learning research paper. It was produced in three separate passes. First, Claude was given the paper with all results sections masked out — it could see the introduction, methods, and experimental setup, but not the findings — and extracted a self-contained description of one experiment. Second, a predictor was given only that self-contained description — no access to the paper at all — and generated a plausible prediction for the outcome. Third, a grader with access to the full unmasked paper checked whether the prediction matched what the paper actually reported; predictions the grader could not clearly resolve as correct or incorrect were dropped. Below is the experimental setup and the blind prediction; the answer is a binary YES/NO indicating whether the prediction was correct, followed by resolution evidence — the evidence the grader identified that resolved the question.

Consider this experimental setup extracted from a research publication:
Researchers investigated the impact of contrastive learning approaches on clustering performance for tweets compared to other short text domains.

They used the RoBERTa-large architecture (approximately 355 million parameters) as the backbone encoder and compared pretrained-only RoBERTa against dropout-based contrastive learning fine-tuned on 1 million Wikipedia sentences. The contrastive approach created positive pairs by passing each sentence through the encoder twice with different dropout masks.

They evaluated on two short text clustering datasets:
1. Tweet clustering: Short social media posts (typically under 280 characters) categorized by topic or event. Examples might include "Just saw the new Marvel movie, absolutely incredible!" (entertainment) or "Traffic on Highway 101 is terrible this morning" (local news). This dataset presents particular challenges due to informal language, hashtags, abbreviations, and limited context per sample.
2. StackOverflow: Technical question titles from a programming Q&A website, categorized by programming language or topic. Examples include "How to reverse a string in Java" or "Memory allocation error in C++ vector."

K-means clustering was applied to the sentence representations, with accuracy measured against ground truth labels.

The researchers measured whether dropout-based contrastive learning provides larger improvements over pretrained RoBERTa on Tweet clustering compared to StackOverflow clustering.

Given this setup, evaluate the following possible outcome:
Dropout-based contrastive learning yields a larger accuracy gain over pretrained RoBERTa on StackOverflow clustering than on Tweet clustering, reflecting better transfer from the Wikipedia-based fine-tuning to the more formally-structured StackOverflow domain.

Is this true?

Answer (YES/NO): YES